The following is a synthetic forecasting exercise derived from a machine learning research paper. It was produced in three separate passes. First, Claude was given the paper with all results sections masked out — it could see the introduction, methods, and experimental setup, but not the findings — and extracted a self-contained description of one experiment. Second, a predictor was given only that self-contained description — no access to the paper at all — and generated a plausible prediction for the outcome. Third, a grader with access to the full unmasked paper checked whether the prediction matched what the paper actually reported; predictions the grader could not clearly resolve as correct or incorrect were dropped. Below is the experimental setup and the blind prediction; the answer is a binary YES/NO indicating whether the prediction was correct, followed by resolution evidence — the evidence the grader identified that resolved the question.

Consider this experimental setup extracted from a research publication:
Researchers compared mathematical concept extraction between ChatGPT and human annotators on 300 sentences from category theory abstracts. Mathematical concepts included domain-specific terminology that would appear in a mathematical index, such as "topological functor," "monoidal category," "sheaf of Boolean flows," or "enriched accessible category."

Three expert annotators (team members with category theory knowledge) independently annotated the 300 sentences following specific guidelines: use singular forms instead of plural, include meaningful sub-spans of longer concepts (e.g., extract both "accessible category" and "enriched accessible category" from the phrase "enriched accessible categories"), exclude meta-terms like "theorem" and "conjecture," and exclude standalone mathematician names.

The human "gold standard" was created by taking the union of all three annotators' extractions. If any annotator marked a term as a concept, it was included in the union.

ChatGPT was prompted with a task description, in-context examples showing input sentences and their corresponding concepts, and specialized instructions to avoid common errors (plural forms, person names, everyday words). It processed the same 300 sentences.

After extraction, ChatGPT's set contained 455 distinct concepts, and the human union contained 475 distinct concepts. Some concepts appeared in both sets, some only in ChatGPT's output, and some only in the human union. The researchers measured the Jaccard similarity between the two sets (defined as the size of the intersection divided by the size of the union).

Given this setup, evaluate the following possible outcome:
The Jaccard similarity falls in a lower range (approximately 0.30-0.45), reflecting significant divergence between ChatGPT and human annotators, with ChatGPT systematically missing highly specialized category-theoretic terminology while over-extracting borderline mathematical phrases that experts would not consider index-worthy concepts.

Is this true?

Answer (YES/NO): NO